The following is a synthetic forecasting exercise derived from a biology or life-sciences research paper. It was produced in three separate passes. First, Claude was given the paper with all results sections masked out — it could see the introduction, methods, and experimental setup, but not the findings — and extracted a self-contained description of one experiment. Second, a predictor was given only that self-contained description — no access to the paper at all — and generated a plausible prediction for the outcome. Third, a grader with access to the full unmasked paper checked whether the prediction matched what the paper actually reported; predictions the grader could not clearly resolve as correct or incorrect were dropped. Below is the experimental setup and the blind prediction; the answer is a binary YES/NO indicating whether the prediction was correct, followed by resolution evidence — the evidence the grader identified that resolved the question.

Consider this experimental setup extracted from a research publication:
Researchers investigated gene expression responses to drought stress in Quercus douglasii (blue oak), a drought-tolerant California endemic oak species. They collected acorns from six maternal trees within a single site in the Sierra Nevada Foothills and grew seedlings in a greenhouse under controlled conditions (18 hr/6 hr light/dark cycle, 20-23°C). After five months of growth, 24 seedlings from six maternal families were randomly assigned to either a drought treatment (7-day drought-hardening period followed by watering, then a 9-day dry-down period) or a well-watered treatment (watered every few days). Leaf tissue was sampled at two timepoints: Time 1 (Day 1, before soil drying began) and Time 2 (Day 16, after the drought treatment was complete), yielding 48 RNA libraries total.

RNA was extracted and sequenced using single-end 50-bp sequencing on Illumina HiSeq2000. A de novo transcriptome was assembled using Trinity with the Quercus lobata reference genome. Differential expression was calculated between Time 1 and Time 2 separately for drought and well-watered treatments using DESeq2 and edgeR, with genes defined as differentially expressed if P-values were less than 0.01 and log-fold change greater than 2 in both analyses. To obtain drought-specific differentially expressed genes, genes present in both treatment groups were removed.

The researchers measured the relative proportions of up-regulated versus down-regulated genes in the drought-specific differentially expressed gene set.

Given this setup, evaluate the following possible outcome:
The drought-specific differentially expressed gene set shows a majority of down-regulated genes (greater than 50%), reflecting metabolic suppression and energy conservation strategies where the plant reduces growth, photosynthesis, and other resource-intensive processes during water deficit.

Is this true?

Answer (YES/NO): YES